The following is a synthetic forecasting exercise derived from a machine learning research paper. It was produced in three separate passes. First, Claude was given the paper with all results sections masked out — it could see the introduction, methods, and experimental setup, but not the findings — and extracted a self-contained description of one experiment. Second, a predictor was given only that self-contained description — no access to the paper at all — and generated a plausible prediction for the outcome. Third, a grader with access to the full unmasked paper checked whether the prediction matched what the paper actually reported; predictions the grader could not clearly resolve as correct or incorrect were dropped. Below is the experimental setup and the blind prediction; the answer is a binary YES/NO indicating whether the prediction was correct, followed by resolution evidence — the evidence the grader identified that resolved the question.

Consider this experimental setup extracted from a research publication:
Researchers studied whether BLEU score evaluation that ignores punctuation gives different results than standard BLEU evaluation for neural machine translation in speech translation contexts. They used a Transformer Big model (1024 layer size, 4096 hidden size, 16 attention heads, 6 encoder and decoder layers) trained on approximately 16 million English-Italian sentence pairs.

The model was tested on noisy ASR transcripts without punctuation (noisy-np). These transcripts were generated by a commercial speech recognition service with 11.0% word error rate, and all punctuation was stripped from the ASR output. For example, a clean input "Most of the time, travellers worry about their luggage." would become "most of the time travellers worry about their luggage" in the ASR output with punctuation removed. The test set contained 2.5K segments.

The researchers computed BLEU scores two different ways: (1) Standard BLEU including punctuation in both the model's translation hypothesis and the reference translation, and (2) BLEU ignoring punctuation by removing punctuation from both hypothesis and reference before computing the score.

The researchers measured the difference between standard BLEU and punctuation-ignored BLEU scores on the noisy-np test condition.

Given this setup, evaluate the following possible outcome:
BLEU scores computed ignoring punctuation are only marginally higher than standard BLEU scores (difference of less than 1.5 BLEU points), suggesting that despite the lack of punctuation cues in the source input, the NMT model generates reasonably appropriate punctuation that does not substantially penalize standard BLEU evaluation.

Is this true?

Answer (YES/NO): NO